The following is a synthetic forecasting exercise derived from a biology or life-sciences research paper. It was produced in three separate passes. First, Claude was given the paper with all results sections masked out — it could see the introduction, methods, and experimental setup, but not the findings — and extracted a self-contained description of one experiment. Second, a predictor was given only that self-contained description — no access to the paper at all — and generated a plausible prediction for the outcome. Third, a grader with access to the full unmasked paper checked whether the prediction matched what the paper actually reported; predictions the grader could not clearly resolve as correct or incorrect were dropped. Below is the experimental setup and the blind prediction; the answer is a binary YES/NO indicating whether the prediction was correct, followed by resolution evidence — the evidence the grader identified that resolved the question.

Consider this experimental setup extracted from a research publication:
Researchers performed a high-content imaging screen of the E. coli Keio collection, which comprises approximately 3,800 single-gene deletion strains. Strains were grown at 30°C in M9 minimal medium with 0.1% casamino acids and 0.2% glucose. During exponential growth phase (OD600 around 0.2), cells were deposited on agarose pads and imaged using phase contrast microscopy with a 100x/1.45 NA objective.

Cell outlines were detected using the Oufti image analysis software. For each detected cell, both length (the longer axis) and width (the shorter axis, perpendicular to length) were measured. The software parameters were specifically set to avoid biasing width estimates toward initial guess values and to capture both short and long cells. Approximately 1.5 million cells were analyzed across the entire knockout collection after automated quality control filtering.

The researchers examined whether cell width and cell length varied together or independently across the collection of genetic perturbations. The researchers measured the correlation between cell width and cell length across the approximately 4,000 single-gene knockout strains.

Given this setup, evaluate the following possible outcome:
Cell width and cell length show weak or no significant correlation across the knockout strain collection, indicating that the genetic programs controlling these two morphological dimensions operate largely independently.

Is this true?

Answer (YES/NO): YES